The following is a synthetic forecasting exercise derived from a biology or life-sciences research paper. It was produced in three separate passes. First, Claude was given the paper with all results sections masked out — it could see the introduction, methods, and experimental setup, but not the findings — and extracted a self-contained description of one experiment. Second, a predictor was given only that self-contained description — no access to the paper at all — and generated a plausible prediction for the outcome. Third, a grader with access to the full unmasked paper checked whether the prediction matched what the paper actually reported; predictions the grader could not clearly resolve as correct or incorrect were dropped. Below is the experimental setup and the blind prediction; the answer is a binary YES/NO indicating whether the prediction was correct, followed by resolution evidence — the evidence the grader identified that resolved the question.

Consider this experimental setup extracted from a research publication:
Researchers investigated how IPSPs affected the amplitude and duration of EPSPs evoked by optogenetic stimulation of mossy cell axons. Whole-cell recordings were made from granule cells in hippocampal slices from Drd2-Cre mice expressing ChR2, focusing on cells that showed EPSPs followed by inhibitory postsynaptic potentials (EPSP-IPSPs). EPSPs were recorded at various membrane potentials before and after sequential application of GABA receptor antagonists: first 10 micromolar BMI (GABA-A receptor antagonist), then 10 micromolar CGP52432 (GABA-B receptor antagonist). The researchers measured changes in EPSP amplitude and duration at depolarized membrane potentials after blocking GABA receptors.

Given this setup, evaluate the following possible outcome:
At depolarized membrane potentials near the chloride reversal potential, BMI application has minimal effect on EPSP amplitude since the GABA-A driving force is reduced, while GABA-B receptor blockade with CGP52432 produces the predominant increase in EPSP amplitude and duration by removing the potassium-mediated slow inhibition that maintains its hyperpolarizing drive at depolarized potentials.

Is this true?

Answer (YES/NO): NO